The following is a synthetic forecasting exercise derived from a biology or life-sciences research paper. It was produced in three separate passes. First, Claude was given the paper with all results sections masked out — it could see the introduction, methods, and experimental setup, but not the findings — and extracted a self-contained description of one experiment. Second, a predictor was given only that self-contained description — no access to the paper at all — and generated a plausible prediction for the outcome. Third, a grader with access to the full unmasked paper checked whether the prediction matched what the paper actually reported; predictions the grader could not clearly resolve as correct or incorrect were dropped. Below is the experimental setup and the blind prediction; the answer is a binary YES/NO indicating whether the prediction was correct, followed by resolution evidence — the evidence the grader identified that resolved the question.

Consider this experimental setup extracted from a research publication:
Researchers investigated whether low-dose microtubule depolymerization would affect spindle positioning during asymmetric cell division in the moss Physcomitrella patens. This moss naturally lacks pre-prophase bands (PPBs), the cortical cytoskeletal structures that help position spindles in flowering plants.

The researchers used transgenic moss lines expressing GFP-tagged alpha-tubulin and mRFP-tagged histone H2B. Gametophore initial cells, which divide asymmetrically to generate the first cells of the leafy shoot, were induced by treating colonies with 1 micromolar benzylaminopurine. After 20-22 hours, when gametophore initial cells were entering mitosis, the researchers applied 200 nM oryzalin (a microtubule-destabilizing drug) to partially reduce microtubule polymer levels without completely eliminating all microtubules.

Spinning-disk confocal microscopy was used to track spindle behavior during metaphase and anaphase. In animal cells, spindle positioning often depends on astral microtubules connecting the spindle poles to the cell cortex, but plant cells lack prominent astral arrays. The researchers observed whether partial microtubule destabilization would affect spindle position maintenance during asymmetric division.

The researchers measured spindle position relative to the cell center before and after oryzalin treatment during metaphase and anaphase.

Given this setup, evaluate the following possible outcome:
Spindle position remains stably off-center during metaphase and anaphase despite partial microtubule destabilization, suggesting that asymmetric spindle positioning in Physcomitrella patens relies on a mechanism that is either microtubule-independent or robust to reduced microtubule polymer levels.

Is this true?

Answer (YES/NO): NO